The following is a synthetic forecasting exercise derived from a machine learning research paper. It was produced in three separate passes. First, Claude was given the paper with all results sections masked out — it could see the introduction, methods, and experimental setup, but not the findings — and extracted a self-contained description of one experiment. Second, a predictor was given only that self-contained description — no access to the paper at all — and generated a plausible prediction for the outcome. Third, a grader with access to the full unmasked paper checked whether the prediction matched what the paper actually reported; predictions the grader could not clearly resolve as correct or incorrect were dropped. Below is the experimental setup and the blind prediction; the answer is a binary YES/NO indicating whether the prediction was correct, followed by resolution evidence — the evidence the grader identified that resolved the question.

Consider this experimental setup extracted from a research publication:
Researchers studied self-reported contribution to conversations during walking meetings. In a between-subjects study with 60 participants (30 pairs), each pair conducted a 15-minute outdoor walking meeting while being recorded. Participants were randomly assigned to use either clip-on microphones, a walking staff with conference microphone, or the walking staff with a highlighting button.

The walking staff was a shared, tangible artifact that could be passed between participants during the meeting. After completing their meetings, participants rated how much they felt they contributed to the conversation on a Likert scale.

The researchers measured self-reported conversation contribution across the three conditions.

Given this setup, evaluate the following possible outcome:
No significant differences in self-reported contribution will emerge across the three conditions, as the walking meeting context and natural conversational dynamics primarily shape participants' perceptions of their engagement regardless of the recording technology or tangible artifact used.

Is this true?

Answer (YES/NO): NO